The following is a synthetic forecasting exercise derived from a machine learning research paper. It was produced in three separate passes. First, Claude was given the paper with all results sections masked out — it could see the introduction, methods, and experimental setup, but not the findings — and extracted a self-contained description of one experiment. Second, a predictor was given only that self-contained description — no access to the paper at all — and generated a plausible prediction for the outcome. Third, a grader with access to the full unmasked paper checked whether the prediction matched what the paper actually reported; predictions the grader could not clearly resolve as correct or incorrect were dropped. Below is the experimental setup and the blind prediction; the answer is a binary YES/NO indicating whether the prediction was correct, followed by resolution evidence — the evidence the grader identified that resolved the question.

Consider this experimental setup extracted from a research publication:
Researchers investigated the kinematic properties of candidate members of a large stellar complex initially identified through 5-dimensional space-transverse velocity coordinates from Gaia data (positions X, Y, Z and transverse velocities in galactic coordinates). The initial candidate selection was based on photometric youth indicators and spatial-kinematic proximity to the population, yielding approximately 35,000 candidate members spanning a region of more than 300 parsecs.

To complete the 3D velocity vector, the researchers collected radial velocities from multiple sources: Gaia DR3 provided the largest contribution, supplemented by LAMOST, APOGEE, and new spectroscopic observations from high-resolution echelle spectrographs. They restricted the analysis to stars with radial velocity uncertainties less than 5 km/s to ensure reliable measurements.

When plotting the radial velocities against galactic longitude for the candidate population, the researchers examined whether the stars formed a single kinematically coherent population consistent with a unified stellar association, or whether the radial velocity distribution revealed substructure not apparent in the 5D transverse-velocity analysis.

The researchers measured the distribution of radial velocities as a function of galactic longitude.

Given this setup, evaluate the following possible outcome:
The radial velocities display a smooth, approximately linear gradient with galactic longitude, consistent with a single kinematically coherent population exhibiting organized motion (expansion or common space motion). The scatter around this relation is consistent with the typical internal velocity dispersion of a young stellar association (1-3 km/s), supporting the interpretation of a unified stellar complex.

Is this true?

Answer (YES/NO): NO